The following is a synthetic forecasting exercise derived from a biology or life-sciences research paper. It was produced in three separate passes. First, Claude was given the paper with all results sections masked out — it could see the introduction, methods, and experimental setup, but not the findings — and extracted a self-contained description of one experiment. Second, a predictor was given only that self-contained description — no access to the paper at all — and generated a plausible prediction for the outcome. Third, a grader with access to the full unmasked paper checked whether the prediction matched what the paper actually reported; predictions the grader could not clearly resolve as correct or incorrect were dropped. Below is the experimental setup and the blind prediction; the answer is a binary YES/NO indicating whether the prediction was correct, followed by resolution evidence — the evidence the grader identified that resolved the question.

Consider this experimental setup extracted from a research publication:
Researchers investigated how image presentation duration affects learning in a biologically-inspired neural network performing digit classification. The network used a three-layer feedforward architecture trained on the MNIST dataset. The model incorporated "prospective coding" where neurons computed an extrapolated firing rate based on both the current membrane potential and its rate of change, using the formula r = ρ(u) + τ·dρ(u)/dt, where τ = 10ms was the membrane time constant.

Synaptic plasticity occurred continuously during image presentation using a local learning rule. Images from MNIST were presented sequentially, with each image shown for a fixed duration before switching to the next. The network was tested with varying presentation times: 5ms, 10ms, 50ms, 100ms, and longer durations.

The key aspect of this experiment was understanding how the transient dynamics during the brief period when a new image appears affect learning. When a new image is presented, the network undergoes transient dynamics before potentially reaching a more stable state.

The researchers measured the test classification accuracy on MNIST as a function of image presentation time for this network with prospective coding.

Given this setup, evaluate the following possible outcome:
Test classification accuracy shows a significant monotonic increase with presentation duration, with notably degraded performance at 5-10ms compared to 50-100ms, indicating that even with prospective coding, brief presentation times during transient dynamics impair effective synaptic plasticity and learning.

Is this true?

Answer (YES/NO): NO